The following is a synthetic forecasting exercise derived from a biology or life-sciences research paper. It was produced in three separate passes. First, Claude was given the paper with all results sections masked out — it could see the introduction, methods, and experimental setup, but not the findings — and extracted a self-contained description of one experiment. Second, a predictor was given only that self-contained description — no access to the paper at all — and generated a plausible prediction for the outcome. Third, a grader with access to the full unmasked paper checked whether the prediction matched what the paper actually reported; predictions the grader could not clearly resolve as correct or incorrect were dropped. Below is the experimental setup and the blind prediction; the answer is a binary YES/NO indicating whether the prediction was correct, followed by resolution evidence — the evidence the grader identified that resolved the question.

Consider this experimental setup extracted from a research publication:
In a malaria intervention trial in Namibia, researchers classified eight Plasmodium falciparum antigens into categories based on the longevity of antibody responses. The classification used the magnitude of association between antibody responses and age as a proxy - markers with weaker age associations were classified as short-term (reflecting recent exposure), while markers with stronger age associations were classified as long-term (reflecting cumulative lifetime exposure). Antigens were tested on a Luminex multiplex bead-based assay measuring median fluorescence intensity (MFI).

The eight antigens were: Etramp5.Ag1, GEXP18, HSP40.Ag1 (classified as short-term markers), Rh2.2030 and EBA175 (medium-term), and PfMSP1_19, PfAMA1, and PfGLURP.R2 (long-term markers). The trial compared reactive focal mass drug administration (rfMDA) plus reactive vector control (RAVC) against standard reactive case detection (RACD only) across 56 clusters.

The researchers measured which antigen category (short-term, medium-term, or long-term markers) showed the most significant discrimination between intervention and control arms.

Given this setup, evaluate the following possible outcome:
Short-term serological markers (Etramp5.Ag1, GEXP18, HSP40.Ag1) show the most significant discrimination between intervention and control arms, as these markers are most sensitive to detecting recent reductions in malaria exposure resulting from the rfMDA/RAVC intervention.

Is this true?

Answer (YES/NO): NO